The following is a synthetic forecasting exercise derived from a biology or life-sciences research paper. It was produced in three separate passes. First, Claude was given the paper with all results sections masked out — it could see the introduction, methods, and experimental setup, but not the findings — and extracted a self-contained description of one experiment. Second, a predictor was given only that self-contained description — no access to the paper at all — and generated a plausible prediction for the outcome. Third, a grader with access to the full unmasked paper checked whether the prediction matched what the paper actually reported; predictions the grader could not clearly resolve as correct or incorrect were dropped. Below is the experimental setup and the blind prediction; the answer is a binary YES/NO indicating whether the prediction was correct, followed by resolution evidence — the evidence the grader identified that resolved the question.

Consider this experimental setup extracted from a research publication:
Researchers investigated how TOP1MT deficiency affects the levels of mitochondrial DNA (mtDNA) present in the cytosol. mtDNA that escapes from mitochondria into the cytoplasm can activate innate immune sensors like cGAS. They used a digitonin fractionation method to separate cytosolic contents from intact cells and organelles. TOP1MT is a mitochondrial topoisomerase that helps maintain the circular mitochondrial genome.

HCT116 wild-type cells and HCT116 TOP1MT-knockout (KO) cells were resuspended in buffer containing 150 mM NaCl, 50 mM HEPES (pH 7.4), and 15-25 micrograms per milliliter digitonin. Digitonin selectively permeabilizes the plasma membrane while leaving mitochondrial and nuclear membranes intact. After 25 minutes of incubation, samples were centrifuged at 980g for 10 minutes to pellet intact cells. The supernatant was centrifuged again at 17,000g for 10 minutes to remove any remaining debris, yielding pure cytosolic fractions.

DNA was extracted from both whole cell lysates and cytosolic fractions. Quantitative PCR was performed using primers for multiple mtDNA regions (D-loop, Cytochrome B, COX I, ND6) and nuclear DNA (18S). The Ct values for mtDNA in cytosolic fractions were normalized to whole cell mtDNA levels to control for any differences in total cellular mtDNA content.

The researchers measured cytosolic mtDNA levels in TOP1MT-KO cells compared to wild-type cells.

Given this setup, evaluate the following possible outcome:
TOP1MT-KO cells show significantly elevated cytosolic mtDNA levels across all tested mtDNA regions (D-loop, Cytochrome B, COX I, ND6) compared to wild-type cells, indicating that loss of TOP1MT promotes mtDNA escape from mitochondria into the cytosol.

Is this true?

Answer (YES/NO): YES